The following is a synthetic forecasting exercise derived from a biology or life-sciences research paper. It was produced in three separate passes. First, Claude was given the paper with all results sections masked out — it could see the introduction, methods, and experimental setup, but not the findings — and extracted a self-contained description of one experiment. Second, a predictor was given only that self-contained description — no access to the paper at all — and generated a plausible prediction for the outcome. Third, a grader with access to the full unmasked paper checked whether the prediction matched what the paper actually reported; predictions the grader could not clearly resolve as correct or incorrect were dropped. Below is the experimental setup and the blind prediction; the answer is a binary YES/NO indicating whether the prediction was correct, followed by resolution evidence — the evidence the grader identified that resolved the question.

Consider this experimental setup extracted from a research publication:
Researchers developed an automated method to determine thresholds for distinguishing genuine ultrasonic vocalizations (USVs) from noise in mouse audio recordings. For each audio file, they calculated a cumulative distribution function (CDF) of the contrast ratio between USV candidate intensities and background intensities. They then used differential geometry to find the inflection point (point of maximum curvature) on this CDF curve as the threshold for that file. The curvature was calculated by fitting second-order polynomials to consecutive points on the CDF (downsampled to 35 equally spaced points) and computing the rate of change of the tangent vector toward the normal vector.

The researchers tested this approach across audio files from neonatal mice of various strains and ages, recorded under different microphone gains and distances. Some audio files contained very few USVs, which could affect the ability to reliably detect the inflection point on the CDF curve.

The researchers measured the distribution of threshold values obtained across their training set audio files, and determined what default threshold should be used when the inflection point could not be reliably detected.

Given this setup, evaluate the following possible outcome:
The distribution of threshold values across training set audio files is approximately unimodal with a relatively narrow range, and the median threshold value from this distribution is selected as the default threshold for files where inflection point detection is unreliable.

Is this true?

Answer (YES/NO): NO